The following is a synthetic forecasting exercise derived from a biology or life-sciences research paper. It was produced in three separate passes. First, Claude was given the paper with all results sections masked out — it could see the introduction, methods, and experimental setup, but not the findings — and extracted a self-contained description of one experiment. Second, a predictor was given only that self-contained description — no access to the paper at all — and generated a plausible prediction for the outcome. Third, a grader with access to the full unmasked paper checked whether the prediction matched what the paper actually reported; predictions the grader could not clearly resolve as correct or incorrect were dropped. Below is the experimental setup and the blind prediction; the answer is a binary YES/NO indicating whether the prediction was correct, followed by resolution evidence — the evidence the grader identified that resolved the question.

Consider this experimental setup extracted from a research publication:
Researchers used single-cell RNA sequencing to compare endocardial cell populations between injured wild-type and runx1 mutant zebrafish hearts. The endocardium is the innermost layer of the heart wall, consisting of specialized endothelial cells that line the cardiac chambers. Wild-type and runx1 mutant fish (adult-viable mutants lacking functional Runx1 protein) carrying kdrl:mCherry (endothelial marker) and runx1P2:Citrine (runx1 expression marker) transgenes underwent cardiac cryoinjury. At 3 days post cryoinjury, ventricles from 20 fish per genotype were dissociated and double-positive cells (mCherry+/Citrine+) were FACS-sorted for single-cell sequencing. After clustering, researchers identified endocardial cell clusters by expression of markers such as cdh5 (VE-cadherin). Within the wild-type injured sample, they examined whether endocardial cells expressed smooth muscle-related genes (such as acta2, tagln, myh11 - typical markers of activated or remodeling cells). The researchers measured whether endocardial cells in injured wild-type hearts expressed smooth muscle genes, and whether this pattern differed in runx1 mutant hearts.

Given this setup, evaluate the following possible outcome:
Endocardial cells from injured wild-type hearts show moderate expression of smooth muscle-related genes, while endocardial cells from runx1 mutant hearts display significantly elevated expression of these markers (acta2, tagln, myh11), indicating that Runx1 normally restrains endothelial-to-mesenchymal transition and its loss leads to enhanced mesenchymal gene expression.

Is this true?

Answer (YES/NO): NO